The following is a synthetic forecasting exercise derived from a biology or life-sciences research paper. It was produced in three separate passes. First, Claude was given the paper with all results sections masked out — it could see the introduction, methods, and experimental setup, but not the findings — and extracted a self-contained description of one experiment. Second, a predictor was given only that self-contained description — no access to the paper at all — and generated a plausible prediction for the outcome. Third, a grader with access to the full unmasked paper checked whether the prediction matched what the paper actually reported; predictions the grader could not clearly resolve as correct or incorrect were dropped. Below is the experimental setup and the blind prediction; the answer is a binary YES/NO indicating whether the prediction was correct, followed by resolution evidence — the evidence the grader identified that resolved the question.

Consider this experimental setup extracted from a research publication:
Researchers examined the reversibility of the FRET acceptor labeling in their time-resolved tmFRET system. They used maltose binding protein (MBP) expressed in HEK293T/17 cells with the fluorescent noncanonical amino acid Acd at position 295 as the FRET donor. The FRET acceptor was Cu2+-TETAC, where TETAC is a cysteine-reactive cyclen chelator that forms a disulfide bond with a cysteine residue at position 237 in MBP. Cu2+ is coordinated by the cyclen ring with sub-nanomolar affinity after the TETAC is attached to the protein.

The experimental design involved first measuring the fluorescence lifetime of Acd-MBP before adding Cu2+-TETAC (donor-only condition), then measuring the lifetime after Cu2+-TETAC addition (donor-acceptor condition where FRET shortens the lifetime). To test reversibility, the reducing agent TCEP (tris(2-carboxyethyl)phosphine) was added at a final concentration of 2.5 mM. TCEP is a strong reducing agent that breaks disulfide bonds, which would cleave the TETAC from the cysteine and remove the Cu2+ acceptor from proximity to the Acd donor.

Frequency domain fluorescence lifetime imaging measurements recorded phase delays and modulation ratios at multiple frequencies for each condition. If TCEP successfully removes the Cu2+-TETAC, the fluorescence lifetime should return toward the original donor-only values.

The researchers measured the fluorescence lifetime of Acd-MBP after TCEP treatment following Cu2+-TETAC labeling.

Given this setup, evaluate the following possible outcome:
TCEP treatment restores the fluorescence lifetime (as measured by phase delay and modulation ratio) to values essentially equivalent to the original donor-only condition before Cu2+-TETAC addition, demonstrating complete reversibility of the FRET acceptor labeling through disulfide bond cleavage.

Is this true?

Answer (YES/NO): NO